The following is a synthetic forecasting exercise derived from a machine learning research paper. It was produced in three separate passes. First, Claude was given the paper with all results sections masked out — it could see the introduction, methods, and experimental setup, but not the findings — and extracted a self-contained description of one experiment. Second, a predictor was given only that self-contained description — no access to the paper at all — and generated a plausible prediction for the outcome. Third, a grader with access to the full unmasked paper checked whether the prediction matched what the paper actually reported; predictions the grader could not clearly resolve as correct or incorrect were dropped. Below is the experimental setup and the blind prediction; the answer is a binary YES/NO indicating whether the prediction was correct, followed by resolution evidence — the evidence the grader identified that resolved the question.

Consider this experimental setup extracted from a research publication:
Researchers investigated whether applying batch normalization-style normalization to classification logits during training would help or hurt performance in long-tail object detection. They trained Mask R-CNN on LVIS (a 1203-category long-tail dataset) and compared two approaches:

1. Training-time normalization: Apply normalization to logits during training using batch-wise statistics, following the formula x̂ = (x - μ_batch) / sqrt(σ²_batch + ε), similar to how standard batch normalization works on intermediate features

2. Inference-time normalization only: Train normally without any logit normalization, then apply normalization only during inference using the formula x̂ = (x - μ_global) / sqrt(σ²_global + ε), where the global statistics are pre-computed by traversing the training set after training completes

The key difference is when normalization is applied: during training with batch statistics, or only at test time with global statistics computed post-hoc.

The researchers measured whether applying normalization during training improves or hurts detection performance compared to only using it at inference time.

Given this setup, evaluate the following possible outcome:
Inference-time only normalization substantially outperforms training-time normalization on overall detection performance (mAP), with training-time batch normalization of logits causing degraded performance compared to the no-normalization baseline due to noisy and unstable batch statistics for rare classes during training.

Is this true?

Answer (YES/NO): NO